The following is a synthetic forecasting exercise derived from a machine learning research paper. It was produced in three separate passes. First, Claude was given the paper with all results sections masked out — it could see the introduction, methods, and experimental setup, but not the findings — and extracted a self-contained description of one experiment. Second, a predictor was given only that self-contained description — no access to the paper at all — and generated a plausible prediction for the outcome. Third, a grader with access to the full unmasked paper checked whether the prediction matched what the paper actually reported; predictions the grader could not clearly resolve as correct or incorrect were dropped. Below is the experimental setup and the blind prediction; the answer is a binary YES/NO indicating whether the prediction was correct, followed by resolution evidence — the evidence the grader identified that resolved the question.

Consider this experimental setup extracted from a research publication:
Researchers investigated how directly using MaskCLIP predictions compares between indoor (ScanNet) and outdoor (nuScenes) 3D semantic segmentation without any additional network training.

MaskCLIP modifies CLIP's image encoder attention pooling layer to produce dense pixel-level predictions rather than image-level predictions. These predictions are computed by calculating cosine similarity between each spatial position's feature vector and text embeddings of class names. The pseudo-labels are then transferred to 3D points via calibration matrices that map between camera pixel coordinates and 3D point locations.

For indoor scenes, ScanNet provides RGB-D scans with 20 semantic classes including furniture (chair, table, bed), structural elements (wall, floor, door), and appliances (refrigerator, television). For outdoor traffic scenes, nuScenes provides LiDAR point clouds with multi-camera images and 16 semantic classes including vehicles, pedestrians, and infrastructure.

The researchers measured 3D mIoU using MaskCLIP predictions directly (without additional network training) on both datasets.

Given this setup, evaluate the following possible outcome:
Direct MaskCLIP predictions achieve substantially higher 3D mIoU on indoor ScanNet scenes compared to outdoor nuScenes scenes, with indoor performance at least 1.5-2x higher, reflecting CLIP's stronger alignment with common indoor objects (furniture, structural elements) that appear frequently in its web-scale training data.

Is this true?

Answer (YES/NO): NO